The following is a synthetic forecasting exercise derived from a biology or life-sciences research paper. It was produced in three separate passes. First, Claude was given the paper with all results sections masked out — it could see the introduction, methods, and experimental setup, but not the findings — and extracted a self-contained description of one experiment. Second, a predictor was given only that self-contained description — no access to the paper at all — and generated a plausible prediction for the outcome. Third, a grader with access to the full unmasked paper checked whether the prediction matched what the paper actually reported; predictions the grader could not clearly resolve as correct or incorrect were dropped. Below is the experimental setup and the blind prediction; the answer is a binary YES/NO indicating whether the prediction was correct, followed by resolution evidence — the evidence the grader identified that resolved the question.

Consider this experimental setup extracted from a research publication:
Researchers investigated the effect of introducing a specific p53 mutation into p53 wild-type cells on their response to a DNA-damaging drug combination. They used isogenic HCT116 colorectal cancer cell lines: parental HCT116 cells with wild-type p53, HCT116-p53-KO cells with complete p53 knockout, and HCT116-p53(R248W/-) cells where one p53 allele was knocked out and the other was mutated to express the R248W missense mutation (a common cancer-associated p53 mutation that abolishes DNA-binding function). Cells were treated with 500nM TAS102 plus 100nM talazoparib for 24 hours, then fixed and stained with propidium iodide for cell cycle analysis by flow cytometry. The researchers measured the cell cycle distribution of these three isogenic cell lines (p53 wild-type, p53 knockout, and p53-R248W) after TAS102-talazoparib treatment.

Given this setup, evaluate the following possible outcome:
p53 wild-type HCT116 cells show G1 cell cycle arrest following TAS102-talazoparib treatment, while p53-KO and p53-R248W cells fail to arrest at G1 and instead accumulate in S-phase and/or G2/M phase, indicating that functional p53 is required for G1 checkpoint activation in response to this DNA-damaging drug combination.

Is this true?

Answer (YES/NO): YES